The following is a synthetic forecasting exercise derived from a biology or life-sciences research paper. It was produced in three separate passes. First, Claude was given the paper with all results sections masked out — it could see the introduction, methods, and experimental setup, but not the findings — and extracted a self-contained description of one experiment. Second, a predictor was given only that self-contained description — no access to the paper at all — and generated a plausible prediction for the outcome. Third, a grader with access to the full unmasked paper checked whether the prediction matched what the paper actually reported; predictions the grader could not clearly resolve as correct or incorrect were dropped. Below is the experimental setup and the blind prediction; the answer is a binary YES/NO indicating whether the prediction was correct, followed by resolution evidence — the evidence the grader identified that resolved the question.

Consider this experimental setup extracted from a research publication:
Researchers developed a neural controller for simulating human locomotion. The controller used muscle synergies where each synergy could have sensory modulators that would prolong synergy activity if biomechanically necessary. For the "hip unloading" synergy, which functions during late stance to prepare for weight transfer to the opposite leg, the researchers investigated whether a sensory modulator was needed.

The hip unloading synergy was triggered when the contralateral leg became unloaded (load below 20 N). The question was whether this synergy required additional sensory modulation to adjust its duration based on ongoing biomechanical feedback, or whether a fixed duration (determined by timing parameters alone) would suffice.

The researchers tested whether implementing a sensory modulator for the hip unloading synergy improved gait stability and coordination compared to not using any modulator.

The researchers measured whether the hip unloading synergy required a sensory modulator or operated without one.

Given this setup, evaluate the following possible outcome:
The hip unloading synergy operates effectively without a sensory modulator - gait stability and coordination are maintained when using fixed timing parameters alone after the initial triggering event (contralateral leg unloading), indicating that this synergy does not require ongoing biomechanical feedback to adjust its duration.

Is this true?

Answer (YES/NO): YES